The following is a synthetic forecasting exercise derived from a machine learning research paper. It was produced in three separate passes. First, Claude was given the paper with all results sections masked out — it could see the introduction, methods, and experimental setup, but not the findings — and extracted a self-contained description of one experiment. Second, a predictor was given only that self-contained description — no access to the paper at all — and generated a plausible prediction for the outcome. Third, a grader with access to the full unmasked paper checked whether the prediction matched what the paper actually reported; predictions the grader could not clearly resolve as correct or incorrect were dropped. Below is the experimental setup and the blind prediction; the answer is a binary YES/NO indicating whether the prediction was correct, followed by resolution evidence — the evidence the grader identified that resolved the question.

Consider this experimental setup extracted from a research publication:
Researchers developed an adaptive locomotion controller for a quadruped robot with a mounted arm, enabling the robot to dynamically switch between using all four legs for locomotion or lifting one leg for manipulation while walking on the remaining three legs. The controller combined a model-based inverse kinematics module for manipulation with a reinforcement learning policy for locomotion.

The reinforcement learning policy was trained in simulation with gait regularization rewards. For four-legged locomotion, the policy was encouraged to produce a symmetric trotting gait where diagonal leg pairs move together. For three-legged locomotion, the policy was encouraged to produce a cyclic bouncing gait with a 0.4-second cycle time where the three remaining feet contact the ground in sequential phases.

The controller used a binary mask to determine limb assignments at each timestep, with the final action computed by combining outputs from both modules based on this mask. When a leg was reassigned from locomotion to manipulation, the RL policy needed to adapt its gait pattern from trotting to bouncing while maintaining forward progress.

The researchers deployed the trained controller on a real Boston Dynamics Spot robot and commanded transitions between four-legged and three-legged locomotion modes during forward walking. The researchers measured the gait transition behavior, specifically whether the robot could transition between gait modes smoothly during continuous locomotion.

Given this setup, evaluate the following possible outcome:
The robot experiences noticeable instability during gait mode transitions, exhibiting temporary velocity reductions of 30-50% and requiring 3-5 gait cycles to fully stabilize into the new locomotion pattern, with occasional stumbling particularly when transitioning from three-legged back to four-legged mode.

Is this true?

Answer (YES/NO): NO